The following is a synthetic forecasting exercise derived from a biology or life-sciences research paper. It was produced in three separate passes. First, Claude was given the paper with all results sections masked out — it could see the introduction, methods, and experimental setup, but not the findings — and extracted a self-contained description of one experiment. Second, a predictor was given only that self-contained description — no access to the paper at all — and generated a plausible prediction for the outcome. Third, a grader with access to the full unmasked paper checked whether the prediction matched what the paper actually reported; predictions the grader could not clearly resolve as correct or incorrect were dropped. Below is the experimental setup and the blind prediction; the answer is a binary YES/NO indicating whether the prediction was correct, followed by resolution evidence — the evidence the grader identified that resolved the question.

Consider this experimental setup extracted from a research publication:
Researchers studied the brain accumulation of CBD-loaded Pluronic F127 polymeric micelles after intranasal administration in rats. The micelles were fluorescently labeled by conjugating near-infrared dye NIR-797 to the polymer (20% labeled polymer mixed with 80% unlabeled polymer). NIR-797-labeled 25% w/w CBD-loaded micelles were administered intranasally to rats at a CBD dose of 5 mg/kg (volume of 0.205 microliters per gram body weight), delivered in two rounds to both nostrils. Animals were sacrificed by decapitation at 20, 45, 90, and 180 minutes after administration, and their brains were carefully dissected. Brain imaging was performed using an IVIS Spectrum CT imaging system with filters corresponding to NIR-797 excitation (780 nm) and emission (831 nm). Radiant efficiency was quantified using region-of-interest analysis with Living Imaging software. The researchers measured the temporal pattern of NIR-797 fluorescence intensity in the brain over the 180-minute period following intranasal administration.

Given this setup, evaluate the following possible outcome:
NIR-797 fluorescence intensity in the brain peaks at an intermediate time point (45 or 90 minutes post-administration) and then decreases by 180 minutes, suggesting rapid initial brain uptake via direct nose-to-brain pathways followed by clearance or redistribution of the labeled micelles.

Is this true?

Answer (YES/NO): YES